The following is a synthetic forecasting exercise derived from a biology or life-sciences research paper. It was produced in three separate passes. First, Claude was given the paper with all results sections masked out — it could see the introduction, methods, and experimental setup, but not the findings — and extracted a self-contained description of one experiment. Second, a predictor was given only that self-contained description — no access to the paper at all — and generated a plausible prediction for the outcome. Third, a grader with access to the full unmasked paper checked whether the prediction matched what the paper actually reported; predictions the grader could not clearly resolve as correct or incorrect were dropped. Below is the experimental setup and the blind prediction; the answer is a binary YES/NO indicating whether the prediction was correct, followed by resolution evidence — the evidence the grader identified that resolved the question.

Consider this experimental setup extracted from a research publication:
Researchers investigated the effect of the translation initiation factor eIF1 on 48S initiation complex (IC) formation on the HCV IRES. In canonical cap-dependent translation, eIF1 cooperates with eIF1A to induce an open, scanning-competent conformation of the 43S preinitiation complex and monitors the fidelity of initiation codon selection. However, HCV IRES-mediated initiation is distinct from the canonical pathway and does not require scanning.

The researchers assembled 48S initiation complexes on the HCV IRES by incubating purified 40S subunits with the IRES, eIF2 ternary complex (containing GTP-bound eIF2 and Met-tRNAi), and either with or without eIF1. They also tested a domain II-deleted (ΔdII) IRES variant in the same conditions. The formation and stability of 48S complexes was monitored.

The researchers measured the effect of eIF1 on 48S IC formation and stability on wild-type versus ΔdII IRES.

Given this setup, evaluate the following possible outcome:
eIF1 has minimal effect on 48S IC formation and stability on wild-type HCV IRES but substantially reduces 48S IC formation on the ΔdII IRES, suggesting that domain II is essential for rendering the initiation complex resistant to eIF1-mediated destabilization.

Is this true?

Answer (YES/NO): NO